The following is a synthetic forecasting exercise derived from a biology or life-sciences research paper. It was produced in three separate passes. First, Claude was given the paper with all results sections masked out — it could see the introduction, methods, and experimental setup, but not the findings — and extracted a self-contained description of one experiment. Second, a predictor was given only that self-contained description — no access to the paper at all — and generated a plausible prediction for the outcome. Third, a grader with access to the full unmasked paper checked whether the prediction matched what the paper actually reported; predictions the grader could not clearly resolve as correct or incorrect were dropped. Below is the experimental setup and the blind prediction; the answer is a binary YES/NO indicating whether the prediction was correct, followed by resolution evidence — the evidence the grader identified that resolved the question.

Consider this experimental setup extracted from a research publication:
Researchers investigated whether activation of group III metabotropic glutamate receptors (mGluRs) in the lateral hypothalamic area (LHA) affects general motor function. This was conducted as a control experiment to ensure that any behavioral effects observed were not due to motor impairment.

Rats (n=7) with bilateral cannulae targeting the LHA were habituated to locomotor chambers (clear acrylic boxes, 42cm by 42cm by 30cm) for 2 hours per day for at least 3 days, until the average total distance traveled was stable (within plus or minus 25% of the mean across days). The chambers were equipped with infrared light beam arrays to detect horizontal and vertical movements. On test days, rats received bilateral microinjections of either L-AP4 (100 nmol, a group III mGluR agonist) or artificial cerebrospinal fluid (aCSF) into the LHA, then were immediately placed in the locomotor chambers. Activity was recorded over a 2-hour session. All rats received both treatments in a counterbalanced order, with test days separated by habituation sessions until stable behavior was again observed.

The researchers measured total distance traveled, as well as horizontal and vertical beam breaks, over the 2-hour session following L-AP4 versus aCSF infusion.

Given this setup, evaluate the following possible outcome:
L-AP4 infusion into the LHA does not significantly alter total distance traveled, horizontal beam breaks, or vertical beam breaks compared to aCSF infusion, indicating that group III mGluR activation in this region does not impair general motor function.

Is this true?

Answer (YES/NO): YES